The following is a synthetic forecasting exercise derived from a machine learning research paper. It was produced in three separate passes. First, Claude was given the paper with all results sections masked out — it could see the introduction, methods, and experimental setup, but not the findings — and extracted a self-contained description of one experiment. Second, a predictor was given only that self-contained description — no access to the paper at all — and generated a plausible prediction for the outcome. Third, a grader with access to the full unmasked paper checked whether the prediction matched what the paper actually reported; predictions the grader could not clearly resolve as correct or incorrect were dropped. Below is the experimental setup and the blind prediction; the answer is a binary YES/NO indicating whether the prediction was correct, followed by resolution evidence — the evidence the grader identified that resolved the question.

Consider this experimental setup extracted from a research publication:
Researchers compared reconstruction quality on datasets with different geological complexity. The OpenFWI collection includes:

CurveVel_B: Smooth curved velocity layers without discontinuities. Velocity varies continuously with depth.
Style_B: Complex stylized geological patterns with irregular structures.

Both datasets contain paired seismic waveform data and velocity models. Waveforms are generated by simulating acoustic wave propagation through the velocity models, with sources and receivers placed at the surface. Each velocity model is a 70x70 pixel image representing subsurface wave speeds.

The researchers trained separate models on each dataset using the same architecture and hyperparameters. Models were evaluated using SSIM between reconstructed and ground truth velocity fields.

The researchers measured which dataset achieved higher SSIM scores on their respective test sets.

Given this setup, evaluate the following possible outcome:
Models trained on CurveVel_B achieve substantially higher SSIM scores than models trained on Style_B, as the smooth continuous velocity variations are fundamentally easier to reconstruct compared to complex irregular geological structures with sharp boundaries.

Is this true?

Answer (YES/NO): YES